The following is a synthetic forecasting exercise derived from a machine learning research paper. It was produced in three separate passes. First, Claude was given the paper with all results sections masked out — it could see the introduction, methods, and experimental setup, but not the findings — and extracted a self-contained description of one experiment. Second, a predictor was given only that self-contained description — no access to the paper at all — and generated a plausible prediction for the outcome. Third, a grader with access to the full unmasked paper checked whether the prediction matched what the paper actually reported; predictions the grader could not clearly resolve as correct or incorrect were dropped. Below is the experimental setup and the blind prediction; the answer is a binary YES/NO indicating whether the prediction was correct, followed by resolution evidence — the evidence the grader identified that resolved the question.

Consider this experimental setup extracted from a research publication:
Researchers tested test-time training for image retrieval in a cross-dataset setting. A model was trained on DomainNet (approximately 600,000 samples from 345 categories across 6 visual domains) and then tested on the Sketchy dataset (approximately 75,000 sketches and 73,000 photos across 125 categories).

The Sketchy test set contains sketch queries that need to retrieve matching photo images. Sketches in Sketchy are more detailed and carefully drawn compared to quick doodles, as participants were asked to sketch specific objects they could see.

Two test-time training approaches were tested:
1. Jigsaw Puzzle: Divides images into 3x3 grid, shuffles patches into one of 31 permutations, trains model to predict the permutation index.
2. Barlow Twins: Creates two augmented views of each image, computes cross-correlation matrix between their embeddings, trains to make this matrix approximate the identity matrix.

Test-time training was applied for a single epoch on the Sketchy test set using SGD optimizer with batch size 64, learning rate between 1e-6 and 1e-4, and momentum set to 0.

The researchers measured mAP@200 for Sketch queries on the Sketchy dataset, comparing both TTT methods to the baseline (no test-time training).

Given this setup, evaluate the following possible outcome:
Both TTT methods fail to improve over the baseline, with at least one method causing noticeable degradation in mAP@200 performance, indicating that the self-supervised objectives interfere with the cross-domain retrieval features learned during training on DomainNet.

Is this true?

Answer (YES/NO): NO